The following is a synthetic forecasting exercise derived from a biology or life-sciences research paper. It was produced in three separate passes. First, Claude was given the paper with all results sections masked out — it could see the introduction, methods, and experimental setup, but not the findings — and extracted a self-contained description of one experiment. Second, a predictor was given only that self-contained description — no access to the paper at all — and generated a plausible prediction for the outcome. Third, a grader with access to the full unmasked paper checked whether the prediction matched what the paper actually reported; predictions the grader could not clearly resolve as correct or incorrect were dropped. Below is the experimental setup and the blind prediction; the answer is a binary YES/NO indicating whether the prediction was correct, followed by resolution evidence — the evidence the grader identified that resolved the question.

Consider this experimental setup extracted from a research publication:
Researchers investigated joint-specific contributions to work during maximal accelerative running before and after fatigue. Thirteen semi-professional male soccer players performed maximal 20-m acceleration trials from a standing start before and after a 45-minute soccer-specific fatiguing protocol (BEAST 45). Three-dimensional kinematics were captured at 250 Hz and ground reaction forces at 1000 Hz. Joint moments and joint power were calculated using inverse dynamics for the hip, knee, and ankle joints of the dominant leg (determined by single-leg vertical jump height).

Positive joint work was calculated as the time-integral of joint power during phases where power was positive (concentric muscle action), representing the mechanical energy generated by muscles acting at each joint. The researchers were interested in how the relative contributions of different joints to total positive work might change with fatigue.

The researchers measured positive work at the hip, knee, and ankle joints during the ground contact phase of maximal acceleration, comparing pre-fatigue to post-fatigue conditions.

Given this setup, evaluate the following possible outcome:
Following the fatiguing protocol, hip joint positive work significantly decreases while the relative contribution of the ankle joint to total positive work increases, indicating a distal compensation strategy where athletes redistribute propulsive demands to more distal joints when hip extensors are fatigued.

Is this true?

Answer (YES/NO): NO